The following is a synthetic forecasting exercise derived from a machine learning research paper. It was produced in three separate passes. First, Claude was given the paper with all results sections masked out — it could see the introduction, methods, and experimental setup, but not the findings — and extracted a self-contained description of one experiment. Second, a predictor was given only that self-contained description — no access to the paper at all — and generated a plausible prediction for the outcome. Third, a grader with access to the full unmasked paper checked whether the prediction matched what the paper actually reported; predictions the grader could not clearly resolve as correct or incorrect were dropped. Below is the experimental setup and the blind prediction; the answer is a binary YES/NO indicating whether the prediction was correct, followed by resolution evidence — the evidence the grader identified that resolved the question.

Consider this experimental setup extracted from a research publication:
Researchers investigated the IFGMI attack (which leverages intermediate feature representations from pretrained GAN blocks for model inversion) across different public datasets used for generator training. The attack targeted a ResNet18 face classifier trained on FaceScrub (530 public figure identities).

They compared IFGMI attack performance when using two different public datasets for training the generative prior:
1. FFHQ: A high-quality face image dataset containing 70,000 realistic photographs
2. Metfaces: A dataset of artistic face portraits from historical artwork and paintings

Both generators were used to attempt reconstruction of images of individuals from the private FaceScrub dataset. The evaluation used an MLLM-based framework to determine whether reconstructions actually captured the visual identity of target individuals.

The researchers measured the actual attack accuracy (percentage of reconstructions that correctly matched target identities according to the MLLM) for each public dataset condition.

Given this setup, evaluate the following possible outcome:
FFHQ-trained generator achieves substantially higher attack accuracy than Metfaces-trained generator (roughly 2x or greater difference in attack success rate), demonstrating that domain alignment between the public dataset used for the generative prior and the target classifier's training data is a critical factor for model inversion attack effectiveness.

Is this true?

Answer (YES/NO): YES